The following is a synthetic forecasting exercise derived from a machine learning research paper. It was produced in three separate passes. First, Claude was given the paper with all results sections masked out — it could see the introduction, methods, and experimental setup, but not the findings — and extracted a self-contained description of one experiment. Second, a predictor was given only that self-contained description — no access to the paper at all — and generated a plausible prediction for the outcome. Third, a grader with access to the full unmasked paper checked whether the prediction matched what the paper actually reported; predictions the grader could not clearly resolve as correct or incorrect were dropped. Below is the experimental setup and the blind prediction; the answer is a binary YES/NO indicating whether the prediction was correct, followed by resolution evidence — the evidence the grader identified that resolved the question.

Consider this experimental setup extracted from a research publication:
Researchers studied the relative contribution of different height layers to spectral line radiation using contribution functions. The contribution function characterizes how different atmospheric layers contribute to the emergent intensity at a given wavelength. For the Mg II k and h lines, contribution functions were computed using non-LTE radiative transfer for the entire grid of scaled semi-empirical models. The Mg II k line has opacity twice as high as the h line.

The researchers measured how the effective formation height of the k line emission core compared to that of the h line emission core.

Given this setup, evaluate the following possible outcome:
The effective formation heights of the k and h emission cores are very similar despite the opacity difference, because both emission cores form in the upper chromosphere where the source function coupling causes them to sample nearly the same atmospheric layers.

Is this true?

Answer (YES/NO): NO